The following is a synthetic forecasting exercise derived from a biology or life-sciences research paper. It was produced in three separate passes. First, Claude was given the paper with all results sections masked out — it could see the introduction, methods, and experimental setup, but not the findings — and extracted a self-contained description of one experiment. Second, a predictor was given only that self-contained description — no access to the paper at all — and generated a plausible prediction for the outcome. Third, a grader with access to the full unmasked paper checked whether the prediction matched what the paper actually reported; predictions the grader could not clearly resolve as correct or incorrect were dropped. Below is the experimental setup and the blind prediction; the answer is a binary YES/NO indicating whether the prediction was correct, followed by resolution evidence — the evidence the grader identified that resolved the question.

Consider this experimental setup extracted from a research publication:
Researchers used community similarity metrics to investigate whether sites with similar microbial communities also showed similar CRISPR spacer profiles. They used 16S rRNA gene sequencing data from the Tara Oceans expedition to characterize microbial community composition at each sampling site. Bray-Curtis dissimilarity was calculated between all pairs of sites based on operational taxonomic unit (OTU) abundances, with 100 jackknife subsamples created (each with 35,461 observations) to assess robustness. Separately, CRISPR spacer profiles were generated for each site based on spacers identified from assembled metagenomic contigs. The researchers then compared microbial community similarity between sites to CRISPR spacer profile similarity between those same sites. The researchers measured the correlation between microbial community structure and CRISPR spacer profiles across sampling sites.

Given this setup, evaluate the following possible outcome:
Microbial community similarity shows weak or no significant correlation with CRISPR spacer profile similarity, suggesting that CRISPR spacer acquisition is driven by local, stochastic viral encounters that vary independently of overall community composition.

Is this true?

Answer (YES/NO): NO